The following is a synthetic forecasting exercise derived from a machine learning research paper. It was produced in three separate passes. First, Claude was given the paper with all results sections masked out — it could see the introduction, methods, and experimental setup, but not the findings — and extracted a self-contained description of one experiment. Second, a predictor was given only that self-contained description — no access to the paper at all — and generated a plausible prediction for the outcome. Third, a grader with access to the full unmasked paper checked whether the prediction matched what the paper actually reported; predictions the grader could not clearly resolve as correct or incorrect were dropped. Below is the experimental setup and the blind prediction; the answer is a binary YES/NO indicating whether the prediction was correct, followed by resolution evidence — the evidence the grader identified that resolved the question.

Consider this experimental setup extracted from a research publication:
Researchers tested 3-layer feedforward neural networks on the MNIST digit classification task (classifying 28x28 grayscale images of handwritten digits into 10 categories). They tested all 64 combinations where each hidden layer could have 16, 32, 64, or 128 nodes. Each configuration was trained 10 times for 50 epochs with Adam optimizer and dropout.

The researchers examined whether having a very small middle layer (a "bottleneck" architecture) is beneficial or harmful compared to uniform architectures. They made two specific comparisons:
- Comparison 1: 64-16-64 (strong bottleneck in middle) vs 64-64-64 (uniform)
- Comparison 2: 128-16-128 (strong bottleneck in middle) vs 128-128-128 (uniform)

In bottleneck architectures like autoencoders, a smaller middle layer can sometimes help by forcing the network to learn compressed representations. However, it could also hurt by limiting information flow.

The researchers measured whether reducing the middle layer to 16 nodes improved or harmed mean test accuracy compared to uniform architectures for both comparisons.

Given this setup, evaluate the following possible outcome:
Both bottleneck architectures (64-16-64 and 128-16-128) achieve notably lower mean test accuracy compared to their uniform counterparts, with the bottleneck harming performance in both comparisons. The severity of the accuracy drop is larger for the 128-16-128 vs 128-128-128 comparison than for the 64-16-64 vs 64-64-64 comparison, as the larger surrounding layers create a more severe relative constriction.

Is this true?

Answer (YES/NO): NO